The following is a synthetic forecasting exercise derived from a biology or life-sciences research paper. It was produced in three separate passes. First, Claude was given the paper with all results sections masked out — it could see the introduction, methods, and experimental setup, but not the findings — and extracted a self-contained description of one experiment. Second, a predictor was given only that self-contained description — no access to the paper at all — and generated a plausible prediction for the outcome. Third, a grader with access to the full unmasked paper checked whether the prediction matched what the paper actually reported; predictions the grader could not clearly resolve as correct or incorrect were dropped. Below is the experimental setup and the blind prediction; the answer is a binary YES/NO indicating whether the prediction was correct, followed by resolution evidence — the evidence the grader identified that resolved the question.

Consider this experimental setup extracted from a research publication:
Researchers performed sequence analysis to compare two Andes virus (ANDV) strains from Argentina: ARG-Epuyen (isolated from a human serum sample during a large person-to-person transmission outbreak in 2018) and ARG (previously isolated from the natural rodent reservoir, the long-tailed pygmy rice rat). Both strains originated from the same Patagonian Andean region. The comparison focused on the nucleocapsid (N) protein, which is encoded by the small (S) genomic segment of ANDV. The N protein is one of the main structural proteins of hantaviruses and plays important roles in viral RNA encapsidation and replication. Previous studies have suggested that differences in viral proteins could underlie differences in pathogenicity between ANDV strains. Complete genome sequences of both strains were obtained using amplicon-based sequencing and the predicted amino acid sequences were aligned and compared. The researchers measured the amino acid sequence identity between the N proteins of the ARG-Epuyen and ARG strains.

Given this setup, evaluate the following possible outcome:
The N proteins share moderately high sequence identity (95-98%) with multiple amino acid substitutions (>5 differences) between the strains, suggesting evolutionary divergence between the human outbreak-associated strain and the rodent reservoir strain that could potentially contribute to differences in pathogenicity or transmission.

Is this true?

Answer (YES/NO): NO